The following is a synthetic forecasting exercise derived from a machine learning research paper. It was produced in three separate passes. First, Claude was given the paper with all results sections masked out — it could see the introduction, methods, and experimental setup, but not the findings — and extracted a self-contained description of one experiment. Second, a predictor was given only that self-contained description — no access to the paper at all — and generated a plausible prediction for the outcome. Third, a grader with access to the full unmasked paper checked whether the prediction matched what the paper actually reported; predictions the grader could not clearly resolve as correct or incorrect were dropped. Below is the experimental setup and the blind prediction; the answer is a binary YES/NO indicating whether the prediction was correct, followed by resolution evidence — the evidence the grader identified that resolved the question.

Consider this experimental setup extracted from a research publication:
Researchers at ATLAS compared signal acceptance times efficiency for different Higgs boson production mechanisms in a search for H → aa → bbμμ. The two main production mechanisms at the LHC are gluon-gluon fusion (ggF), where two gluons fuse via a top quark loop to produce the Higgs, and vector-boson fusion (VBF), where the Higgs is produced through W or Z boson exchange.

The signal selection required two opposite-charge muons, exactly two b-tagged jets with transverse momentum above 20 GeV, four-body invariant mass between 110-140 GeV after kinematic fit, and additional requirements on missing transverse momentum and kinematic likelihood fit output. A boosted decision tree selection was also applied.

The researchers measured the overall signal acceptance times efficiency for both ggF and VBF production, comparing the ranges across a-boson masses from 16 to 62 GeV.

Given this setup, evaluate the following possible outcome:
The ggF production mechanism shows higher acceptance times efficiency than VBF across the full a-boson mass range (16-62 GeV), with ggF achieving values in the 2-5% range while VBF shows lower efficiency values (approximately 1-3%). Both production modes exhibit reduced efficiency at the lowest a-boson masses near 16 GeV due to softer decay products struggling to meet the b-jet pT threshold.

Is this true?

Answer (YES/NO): NO